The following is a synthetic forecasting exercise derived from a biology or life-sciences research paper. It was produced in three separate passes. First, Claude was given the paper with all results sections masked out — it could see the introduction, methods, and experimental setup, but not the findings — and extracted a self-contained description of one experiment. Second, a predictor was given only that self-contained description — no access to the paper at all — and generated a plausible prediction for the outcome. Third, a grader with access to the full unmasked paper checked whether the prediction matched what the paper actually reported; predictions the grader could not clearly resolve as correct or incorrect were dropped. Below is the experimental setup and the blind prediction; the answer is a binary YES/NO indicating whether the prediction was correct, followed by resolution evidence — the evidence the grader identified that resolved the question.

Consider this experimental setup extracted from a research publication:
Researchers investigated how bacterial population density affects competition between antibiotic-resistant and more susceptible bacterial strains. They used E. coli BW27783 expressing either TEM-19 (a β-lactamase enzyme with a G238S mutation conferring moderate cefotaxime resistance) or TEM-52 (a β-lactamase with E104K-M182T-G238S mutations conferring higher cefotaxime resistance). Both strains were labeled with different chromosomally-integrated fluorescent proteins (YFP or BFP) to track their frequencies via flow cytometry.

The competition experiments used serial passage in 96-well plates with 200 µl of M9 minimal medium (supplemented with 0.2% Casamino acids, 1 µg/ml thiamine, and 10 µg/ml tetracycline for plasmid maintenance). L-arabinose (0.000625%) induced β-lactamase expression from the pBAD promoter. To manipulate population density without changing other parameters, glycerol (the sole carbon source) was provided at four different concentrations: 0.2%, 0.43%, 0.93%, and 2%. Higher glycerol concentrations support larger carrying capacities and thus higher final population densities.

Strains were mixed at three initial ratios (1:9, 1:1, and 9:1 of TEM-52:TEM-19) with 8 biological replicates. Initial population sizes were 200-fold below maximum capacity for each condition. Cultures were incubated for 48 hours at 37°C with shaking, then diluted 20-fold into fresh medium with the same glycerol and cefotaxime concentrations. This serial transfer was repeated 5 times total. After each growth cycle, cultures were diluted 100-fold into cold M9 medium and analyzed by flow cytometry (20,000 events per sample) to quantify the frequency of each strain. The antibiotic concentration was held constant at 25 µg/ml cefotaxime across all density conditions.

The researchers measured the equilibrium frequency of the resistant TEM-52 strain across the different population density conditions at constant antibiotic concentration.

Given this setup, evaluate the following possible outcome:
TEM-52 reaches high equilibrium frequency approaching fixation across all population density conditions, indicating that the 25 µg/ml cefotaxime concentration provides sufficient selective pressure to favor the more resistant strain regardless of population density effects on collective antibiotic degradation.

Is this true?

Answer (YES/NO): NO